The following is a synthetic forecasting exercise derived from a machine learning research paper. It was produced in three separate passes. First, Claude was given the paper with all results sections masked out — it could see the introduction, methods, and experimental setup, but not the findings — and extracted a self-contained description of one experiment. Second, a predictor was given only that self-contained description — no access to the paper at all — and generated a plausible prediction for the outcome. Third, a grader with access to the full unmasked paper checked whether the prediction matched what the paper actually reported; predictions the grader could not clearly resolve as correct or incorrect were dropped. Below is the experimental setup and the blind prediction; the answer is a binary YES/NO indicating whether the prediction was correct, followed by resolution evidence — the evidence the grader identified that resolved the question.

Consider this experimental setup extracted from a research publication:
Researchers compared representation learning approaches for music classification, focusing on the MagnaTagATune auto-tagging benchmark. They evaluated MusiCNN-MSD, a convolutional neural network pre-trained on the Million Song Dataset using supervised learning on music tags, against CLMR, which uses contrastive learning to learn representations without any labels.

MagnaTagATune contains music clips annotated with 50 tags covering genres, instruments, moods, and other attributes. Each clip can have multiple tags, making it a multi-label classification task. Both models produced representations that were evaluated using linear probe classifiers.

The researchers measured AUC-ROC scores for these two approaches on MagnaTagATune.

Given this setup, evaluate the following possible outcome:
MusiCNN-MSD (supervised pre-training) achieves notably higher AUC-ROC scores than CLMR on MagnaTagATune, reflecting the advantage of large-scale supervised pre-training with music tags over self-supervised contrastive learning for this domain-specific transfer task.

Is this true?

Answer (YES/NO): NO